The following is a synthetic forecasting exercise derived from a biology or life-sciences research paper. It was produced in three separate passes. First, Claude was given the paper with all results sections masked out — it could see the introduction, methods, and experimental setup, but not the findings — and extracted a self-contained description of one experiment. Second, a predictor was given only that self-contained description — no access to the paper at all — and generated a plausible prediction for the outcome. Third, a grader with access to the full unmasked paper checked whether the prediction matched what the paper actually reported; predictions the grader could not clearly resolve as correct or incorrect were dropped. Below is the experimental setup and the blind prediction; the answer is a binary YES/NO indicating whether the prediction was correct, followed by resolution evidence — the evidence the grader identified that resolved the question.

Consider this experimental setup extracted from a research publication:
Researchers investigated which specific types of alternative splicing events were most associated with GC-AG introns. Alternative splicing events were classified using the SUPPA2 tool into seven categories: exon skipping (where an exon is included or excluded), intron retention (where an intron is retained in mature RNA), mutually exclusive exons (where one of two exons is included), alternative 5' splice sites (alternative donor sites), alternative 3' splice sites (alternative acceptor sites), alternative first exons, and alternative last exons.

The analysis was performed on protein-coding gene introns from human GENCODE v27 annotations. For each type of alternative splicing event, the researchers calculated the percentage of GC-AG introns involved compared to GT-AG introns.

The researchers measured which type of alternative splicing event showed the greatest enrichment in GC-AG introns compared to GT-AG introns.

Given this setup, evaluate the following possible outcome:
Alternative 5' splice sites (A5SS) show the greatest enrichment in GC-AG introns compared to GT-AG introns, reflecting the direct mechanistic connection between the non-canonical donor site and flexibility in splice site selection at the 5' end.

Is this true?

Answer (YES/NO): YES